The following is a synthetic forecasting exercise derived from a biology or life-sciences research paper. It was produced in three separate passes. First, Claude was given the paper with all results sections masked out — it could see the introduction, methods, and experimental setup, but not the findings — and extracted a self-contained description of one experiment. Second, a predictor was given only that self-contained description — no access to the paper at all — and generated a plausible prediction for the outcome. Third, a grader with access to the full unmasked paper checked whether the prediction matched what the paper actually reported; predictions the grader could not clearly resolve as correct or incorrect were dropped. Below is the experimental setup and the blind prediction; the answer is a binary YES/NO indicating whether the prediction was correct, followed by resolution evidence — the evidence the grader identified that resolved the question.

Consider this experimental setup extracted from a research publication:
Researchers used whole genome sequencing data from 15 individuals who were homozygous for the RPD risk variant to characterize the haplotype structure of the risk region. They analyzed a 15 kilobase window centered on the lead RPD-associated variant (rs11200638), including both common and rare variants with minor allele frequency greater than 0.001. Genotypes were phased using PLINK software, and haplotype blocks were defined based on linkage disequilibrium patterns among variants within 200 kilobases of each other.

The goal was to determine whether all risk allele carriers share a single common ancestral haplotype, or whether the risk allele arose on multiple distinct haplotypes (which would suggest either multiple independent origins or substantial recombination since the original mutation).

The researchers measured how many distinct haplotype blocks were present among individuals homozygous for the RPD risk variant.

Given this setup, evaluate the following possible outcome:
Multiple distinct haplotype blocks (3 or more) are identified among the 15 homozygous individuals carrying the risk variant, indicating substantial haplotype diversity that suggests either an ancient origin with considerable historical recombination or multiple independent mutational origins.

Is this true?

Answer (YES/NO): YES